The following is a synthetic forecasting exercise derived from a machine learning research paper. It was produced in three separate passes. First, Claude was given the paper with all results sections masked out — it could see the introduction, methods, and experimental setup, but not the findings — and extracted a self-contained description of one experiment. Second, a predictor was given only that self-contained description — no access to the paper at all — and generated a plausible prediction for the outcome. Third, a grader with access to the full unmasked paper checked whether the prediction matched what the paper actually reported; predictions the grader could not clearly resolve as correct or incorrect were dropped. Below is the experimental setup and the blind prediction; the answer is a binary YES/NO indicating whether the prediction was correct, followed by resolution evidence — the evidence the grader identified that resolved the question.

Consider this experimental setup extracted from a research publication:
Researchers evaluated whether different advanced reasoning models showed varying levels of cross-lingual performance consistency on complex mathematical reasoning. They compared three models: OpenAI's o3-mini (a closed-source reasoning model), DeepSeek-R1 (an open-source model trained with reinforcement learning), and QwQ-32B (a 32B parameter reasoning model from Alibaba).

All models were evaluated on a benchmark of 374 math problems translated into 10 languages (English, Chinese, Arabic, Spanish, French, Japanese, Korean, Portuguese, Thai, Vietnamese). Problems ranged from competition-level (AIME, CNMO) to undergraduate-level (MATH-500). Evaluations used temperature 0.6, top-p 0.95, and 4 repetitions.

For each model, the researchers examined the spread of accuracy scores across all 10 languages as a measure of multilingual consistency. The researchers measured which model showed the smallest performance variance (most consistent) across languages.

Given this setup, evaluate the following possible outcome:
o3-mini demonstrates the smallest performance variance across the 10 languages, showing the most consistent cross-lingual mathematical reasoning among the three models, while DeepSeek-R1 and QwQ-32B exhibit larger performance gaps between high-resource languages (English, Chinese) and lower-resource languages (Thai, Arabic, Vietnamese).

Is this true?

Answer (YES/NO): YES